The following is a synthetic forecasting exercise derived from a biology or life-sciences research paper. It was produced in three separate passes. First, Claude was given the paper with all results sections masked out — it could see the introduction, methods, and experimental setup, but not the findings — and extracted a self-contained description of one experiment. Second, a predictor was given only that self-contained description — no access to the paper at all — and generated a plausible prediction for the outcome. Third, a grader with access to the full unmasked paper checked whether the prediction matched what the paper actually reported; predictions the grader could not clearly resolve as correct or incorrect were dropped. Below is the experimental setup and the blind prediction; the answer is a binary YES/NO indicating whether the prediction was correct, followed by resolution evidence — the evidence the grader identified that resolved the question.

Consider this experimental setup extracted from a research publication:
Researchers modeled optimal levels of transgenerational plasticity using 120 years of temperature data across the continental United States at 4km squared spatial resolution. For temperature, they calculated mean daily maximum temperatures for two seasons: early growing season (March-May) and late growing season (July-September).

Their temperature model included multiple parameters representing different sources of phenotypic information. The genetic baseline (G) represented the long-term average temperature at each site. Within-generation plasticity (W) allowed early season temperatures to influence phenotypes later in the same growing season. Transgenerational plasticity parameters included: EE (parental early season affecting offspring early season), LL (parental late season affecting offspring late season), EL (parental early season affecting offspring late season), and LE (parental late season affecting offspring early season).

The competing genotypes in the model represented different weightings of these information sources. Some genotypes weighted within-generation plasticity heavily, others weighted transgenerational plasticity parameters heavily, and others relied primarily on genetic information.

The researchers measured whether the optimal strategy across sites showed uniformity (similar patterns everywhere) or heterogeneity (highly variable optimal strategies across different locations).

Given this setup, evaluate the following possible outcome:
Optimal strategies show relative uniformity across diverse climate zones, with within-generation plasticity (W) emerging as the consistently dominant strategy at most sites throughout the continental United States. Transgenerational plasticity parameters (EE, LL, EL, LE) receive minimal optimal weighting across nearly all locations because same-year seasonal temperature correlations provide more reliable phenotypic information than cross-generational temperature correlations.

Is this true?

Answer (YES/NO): NO